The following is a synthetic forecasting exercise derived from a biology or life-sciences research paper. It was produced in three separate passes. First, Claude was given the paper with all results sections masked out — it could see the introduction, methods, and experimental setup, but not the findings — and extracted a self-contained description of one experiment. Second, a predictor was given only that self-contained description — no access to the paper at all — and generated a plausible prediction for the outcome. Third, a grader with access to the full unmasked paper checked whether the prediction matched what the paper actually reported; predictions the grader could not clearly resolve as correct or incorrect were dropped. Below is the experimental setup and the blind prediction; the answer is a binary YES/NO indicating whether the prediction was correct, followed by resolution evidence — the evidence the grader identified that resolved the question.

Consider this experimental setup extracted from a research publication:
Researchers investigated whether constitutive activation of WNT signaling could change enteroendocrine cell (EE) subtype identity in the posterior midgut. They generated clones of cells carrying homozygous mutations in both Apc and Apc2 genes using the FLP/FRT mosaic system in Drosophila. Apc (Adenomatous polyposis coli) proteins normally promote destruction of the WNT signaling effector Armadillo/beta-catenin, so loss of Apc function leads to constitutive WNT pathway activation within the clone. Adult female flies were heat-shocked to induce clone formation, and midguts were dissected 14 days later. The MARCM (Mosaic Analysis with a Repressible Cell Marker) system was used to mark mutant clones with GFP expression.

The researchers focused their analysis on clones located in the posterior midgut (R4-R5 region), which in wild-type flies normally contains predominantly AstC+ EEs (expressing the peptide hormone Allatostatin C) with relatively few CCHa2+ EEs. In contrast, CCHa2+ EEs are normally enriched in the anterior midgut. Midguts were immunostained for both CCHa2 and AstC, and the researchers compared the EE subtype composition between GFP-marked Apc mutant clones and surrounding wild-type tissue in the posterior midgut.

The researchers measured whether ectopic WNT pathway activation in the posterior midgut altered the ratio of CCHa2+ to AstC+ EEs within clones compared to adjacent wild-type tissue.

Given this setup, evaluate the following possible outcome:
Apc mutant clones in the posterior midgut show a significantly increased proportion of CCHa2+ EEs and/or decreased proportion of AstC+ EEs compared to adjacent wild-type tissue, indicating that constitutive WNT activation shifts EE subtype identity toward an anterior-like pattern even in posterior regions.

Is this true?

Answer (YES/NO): NO